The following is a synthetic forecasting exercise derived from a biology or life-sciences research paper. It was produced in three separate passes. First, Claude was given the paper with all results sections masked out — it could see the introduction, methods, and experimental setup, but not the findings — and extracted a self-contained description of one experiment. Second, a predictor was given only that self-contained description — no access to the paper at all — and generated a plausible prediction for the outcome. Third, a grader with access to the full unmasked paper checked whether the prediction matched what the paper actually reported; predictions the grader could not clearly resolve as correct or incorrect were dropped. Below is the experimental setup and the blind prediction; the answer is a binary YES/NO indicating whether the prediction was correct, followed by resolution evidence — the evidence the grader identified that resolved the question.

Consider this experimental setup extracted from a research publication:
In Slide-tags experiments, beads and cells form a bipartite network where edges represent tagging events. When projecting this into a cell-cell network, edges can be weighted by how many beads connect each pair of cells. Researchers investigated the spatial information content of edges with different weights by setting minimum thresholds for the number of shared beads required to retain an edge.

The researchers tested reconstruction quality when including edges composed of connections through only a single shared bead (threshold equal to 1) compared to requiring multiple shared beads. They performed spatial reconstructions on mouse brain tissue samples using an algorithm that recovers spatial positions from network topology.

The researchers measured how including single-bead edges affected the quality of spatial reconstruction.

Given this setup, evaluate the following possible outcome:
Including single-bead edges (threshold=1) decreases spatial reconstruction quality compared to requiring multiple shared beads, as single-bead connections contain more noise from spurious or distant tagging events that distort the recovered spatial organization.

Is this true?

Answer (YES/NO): YES